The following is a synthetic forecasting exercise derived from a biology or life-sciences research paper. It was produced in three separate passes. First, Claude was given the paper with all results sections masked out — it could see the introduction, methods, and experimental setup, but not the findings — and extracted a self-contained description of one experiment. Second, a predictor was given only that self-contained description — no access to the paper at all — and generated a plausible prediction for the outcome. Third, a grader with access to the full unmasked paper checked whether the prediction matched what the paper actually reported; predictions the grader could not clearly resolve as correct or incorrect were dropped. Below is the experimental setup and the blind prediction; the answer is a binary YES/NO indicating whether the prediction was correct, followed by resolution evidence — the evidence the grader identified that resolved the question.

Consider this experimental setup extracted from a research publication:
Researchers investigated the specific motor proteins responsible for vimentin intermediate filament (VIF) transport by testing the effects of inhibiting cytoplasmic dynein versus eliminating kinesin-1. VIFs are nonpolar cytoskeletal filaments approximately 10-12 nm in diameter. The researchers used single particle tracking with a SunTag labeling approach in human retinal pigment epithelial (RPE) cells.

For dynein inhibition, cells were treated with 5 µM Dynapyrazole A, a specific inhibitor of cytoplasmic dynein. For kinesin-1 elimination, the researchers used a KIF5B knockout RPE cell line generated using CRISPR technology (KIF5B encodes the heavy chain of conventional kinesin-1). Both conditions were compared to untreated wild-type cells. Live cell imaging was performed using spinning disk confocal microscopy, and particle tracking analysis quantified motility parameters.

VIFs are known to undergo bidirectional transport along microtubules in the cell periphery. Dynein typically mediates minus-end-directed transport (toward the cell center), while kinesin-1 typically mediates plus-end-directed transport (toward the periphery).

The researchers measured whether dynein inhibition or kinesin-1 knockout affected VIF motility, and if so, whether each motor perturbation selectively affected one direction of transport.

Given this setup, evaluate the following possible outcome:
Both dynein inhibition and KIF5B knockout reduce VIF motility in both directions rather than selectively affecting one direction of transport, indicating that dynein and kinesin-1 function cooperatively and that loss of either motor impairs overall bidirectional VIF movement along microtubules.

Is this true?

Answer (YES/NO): YES